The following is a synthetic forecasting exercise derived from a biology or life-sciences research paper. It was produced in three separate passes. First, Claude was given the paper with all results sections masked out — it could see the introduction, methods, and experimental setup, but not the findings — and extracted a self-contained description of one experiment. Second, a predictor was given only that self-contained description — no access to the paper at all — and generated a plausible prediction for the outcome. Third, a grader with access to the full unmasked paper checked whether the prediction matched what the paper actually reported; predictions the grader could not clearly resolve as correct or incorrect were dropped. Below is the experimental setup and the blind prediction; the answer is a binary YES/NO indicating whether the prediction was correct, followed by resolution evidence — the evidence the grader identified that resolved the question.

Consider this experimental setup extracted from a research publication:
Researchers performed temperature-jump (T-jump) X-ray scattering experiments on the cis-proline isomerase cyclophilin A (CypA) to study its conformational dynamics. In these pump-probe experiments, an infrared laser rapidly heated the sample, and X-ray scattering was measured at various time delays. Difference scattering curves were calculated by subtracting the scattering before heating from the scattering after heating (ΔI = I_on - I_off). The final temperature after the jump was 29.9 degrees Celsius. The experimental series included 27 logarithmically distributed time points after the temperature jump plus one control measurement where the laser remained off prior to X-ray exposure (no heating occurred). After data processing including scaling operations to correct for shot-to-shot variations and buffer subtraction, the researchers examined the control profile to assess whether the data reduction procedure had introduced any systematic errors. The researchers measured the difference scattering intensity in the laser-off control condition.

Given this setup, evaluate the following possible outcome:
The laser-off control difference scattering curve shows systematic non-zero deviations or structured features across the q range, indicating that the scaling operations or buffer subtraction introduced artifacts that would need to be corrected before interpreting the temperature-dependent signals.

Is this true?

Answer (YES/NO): NO